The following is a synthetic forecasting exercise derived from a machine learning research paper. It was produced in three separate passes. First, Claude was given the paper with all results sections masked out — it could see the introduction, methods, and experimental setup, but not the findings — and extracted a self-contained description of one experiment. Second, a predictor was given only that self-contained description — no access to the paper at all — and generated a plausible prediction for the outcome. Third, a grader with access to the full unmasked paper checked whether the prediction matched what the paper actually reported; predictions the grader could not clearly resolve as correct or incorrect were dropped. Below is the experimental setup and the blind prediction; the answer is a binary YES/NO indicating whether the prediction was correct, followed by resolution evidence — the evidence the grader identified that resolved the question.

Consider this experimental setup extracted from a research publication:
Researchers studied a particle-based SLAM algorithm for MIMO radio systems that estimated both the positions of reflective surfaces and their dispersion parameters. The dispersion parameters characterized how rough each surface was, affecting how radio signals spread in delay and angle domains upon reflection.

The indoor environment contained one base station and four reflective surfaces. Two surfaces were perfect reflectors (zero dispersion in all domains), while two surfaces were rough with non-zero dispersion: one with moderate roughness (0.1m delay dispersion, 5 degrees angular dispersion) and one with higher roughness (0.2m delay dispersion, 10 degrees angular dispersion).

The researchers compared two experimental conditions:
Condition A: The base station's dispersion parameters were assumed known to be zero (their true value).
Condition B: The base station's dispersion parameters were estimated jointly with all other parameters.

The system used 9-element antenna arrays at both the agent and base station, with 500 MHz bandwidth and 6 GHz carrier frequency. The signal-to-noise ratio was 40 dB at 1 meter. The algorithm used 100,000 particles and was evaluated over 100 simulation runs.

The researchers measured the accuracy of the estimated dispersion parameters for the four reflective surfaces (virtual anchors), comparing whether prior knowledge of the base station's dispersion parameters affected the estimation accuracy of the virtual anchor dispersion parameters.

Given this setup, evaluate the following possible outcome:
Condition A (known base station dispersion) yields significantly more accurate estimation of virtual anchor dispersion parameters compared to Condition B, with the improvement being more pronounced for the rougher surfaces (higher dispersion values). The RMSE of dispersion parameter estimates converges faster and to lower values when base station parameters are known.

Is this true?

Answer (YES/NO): NO